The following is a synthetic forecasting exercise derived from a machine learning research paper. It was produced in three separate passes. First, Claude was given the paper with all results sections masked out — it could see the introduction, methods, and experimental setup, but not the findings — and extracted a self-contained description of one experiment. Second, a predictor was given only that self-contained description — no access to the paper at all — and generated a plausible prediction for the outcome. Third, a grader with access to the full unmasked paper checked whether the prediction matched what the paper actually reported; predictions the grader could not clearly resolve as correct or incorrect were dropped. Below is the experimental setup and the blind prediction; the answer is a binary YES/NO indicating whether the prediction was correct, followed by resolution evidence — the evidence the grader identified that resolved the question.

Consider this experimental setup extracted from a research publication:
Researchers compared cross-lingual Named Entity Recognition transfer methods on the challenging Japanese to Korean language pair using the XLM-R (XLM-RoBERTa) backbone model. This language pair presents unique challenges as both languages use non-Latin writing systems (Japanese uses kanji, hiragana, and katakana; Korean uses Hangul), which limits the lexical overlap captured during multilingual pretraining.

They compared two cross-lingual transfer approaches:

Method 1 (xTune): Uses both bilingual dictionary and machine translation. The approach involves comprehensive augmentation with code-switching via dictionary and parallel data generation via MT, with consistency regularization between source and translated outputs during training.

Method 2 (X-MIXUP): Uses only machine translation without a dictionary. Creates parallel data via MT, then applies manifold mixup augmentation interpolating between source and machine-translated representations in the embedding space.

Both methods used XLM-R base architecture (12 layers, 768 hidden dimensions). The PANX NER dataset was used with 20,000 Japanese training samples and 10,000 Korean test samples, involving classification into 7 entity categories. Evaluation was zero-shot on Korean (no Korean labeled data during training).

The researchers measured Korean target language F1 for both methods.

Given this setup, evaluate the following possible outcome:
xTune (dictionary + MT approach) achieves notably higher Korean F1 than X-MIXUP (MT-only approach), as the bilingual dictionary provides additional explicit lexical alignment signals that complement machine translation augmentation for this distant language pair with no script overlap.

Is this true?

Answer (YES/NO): YES